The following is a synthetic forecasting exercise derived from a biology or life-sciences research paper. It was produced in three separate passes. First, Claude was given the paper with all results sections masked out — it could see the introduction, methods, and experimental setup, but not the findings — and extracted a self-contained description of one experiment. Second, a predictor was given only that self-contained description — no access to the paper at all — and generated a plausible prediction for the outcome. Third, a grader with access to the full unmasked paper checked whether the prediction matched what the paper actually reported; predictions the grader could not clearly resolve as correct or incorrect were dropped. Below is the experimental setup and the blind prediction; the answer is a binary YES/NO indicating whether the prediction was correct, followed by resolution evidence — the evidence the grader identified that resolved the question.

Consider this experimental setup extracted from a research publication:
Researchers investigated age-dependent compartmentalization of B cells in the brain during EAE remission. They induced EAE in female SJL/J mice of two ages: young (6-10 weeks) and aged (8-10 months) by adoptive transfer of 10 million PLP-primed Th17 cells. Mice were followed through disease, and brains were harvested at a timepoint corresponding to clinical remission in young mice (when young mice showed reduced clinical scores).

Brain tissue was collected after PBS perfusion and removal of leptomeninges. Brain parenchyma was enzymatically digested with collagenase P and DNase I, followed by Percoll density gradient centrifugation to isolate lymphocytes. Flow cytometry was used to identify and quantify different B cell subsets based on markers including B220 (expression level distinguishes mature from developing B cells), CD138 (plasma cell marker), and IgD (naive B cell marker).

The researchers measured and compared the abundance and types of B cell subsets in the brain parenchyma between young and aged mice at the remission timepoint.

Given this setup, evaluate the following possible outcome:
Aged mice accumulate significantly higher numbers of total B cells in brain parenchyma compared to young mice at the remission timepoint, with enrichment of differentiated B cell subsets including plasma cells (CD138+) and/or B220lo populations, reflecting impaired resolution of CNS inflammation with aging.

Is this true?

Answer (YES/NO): NO